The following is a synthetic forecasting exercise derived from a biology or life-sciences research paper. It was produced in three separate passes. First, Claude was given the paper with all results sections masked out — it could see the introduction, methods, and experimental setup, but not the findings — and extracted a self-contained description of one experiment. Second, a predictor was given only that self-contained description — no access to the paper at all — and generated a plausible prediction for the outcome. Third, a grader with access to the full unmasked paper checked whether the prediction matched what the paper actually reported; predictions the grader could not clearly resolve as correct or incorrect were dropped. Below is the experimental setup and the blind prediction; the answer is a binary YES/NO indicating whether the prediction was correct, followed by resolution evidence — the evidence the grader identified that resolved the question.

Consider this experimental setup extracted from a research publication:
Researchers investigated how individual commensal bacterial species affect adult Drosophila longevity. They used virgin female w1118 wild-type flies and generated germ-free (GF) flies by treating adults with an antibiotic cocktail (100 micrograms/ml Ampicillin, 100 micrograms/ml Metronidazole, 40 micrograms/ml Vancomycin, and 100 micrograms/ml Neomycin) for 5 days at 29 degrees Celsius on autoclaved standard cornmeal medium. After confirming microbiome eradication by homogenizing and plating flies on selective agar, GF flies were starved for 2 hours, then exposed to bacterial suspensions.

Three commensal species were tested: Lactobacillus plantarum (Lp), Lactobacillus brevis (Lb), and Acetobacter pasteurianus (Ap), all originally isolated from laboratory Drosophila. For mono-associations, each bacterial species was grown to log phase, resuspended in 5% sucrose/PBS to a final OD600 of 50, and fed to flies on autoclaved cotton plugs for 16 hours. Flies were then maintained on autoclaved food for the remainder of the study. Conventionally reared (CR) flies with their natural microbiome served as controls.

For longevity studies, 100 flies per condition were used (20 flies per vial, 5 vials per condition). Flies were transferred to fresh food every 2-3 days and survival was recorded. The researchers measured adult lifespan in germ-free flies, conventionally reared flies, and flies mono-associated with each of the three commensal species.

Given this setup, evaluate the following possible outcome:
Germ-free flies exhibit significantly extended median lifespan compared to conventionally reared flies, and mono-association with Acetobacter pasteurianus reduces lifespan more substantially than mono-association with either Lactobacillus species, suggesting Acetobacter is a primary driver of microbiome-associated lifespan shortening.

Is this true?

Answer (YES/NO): NO